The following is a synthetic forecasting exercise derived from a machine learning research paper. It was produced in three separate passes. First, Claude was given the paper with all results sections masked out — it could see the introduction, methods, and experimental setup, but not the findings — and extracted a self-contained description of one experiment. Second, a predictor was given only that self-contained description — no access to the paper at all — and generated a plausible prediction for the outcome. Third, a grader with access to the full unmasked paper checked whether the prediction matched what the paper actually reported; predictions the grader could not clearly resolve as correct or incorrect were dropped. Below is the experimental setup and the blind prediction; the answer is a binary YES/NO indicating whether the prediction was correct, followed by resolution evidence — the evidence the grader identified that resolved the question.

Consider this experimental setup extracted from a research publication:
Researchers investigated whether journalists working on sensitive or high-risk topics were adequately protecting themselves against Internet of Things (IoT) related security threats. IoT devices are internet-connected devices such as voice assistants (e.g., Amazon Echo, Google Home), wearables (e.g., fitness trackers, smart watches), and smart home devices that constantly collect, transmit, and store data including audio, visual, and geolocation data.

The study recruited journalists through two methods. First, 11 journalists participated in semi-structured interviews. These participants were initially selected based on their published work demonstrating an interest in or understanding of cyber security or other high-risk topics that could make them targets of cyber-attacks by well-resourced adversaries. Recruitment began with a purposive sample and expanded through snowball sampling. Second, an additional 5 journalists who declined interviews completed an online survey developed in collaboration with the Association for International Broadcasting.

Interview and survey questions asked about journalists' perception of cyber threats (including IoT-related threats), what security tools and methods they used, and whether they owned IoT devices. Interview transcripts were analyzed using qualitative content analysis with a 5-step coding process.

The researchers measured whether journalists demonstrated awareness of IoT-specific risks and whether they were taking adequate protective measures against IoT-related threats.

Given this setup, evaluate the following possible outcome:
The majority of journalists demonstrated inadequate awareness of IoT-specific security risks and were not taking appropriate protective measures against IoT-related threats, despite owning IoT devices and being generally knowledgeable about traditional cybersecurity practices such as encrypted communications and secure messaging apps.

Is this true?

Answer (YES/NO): YES